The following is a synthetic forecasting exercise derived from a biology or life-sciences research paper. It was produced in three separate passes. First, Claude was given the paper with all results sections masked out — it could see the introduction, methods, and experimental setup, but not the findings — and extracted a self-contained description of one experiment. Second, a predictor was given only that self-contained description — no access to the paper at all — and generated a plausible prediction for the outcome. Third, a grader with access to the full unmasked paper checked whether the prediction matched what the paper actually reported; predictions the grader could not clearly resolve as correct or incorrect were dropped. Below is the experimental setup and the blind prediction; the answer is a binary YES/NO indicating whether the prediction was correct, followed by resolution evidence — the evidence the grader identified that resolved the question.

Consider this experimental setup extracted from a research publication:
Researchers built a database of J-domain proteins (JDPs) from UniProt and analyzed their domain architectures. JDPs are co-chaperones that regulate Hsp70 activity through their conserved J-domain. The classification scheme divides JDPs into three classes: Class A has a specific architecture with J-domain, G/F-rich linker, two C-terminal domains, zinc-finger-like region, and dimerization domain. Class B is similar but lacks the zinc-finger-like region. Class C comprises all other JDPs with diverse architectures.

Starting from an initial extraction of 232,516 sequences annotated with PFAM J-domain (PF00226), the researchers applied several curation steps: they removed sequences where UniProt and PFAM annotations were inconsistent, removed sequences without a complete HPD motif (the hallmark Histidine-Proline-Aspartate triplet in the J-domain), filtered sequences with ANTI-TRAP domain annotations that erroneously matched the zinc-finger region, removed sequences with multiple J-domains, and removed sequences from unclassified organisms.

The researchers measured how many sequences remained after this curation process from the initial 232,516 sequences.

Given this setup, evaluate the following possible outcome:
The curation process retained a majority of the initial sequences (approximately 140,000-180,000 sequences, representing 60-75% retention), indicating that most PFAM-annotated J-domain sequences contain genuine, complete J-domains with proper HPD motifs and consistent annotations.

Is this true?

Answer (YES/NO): NO